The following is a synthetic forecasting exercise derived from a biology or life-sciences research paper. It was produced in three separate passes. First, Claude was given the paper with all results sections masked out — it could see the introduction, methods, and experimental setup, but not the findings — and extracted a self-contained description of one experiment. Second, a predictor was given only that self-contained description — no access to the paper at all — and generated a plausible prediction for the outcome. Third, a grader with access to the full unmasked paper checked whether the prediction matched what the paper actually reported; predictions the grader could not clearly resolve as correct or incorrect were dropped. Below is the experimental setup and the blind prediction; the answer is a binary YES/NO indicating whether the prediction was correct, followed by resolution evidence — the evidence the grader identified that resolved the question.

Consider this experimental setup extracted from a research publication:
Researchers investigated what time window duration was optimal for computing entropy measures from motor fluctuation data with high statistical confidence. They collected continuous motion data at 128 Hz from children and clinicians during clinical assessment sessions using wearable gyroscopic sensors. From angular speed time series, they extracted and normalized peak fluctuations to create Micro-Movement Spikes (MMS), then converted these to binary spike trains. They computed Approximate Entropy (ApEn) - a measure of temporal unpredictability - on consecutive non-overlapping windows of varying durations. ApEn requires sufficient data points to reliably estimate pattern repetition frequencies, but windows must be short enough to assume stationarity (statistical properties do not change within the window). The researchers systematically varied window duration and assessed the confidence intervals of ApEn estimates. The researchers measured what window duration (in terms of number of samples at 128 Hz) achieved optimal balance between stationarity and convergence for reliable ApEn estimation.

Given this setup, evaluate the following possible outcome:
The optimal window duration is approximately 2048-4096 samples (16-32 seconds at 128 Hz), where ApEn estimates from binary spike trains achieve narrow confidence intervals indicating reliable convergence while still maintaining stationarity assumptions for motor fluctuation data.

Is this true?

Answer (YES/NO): NO